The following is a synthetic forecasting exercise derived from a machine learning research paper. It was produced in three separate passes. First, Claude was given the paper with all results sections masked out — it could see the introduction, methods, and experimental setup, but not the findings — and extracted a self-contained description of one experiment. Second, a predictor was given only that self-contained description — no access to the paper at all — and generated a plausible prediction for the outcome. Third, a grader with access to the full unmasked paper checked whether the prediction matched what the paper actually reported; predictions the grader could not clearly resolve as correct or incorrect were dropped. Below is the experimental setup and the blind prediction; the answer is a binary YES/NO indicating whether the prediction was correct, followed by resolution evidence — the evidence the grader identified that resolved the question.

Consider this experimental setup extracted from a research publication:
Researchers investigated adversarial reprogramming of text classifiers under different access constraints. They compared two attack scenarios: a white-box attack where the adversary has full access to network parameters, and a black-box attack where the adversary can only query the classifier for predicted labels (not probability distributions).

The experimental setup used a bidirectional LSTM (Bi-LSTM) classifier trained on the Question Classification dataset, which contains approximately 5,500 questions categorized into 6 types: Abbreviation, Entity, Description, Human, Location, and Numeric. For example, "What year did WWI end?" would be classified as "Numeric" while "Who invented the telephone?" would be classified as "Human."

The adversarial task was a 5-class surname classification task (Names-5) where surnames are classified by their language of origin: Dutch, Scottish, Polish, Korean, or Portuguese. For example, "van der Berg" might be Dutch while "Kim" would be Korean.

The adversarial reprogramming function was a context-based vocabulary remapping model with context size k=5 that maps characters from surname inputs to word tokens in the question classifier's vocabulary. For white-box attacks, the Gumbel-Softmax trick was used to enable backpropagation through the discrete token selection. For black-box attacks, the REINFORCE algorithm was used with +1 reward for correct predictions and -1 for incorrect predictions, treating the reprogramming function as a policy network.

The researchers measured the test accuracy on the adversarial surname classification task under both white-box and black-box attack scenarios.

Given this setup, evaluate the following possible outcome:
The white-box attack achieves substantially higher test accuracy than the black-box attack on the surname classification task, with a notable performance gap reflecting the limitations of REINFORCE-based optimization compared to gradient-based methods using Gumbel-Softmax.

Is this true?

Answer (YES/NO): YES